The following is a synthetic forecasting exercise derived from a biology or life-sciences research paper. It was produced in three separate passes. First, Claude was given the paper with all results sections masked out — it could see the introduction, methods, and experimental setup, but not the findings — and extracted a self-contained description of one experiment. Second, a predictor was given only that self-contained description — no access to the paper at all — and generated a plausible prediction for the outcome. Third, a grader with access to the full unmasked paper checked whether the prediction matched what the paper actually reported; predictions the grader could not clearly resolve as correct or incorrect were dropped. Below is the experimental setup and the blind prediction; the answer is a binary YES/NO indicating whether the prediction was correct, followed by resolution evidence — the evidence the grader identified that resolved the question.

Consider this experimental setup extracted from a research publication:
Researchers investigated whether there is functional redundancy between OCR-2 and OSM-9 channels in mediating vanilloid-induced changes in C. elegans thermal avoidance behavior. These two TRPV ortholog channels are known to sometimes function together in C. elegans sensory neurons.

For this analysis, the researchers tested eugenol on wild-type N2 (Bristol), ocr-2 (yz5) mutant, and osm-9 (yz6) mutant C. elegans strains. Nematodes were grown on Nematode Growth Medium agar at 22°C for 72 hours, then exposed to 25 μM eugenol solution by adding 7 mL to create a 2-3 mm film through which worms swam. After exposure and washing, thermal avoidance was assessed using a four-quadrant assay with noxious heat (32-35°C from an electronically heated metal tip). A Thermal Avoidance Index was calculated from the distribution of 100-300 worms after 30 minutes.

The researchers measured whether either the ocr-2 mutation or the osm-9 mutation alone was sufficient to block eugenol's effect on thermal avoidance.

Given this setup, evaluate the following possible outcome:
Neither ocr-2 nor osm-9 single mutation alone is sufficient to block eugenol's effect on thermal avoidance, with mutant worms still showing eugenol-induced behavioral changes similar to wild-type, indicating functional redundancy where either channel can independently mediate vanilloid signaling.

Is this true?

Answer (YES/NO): YES